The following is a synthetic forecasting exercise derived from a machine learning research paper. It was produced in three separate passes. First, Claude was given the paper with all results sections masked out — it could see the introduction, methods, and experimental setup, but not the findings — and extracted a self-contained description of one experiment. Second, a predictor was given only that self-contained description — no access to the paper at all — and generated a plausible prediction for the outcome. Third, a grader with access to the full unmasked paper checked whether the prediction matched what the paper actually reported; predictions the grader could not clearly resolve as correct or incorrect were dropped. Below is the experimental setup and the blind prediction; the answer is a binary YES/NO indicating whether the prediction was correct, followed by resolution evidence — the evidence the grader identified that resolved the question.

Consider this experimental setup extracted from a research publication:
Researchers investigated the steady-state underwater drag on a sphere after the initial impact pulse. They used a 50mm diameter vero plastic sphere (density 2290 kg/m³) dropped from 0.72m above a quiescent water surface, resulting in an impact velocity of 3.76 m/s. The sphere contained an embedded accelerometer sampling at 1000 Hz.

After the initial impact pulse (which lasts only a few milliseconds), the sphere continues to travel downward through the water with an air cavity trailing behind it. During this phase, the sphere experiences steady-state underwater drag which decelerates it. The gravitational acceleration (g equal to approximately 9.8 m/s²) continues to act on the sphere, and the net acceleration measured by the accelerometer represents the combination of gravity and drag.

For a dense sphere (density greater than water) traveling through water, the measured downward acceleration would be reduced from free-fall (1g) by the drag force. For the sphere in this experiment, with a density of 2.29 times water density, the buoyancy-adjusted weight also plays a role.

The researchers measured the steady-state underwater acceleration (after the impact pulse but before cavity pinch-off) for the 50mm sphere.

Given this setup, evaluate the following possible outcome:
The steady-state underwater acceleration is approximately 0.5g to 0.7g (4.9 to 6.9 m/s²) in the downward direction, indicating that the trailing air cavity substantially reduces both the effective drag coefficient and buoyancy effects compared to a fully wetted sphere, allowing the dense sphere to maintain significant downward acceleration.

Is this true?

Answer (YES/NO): NO